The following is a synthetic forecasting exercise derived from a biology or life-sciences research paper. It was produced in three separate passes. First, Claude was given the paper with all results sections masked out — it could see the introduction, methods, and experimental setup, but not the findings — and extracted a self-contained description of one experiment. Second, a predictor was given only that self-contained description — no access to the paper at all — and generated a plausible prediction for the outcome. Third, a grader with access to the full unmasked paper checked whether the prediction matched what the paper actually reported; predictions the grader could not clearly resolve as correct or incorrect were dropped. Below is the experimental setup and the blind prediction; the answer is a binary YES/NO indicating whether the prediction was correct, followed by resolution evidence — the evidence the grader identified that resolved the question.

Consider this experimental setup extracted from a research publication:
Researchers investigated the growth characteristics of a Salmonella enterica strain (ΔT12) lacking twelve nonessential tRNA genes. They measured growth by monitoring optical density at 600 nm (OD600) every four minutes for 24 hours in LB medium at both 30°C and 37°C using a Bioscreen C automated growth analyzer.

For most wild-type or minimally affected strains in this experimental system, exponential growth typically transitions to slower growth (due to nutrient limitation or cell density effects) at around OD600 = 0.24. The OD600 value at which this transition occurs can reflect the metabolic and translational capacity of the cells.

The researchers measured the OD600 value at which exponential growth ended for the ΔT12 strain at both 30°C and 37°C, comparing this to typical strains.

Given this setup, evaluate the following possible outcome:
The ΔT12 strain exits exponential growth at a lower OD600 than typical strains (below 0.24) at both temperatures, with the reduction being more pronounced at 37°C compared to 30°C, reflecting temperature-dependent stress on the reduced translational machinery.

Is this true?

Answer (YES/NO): YES